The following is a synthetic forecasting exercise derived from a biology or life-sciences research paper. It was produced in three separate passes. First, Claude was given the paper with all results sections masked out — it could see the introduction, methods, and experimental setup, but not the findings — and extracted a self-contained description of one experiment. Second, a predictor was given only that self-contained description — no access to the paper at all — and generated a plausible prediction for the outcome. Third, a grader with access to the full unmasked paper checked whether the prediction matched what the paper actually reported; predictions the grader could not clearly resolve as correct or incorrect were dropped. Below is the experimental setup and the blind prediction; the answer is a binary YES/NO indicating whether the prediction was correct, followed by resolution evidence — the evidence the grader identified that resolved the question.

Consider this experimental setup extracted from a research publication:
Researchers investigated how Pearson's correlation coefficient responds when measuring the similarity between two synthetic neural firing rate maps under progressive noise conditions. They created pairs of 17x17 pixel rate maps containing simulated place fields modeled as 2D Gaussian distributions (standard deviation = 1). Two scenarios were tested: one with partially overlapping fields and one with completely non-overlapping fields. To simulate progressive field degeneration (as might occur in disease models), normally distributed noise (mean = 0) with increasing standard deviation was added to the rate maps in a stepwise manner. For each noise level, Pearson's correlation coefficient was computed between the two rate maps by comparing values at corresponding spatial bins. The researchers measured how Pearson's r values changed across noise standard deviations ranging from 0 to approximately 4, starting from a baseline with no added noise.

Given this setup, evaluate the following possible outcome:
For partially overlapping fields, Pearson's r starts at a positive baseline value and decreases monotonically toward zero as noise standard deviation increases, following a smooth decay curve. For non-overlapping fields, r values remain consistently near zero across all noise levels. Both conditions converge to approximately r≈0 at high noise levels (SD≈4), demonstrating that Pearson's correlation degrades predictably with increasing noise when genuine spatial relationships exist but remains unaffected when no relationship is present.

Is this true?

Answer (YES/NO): NO